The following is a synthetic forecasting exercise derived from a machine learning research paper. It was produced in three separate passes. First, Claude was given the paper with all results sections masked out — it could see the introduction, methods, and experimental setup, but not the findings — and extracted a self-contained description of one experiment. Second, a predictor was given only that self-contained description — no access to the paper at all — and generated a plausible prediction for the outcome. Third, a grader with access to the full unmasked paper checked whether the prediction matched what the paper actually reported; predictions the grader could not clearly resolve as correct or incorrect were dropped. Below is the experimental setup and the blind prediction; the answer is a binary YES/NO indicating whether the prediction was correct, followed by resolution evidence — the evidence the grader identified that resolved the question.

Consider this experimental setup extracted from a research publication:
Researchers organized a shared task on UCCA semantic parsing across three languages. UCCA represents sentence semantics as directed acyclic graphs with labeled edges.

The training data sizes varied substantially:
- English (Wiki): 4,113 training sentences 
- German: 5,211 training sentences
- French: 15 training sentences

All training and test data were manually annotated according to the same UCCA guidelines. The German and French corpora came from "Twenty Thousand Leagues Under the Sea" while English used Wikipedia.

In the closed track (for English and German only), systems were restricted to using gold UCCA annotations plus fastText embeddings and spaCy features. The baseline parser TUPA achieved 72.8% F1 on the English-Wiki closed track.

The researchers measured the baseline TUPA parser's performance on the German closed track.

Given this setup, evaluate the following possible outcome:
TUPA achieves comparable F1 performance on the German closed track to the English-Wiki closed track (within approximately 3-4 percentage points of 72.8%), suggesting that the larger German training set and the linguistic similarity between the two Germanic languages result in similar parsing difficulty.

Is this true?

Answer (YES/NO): YES